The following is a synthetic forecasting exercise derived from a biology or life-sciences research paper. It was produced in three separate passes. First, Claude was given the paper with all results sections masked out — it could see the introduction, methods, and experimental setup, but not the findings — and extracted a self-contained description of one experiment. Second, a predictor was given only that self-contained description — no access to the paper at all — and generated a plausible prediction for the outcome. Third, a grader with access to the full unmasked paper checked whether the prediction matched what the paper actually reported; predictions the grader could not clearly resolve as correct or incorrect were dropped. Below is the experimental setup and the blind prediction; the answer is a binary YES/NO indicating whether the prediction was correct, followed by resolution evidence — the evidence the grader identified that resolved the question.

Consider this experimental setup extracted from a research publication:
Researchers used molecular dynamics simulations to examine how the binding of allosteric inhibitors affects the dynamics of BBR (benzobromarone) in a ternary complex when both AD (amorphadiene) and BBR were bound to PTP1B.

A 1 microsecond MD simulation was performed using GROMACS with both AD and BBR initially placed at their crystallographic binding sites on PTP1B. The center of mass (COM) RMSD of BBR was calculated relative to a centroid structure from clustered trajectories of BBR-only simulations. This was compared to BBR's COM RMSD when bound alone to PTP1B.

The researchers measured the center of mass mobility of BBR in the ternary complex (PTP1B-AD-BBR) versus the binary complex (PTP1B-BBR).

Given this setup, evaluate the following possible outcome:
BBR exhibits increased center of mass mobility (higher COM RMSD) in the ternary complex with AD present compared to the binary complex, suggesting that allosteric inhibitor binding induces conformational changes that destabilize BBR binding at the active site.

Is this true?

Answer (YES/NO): NO